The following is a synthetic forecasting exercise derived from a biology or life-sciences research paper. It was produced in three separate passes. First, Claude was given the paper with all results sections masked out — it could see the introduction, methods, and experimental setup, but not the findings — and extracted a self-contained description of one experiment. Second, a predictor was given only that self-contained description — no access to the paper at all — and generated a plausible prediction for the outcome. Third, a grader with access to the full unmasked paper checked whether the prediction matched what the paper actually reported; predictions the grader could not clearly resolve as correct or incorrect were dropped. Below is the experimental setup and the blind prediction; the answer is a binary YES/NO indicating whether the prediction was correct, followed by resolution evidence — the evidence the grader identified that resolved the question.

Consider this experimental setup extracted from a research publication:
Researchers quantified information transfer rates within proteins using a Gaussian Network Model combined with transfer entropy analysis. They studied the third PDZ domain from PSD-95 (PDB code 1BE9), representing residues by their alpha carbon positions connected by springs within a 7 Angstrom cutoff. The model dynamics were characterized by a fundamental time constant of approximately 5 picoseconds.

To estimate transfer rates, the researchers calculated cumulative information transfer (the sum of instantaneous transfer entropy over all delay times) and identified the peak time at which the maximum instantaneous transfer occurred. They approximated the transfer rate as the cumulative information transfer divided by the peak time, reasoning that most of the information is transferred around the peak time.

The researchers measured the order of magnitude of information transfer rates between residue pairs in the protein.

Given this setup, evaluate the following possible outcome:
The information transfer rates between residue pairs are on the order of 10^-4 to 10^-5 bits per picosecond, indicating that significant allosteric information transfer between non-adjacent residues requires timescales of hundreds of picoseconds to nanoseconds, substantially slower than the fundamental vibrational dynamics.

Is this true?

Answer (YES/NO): NO